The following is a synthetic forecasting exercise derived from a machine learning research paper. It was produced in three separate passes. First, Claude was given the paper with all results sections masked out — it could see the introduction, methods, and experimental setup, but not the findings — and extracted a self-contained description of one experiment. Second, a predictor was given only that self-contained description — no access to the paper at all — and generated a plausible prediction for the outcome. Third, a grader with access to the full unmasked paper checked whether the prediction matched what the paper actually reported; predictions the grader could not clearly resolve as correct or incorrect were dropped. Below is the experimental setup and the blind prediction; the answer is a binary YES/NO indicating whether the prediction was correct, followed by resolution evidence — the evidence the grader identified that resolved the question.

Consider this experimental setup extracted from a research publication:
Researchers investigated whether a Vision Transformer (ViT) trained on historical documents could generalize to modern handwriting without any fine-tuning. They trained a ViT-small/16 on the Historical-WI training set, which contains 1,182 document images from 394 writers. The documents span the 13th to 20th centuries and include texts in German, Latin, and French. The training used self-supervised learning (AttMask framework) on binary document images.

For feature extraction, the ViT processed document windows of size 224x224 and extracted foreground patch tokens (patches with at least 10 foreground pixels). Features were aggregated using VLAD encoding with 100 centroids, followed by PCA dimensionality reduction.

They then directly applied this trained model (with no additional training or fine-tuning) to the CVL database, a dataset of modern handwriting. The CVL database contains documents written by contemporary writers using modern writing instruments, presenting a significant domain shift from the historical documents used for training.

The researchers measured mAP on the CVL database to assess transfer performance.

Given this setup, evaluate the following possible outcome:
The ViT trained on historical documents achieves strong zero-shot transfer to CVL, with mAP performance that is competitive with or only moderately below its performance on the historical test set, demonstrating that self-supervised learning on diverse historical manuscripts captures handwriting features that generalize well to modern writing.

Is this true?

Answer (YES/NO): YES